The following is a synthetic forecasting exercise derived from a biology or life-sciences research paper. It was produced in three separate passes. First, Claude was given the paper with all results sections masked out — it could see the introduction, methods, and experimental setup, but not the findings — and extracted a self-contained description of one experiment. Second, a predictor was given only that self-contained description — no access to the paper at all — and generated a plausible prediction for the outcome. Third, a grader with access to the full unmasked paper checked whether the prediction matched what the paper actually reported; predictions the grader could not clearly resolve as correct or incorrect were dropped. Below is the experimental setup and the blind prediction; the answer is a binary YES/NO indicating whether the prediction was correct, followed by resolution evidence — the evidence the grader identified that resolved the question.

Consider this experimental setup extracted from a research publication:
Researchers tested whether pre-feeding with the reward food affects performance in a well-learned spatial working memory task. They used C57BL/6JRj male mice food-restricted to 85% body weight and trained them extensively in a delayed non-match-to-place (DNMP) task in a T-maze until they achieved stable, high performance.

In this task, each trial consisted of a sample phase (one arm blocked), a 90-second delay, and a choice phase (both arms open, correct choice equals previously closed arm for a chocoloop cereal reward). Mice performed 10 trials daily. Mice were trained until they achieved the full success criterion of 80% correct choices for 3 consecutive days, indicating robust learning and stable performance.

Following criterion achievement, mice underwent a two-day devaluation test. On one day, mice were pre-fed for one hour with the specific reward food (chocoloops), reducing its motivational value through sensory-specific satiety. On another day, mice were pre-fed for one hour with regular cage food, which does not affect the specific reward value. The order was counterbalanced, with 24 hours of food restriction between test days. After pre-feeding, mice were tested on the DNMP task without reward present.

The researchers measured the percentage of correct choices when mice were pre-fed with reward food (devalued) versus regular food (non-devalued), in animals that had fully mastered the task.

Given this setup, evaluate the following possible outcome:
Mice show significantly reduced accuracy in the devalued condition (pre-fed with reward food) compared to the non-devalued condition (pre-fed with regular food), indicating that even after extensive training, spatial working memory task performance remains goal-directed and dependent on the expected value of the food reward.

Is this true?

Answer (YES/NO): NO